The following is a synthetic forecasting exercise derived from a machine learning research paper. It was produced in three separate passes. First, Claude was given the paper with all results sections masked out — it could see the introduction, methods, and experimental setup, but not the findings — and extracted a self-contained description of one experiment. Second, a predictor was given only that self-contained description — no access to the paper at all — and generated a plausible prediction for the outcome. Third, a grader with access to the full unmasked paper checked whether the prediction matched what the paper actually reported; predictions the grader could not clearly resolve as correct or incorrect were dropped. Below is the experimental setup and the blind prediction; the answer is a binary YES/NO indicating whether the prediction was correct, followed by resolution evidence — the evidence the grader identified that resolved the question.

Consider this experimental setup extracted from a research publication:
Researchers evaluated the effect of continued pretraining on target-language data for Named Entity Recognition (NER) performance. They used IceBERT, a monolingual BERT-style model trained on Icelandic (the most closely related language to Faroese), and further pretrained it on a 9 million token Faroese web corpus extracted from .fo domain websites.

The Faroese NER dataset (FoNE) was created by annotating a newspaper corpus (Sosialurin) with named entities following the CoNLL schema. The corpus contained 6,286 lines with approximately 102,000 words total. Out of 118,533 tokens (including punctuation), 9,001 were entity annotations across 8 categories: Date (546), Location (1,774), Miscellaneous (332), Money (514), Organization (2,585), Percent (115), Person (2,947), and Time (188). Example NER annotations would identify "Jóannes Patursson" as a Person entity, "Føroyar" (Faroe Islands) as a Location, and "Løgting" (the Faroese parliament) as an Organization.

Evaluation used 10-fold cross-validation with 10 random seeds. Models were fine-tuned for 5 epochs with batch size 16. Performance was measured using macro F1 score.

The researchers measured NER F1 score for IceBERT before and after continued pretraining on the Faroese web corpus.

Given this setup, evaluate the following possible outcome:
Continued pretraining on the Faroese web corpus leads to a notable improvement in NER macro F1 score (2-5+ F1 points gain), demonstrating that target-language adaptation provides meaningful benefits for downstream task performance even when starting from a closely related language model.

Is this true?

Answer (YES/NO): YES